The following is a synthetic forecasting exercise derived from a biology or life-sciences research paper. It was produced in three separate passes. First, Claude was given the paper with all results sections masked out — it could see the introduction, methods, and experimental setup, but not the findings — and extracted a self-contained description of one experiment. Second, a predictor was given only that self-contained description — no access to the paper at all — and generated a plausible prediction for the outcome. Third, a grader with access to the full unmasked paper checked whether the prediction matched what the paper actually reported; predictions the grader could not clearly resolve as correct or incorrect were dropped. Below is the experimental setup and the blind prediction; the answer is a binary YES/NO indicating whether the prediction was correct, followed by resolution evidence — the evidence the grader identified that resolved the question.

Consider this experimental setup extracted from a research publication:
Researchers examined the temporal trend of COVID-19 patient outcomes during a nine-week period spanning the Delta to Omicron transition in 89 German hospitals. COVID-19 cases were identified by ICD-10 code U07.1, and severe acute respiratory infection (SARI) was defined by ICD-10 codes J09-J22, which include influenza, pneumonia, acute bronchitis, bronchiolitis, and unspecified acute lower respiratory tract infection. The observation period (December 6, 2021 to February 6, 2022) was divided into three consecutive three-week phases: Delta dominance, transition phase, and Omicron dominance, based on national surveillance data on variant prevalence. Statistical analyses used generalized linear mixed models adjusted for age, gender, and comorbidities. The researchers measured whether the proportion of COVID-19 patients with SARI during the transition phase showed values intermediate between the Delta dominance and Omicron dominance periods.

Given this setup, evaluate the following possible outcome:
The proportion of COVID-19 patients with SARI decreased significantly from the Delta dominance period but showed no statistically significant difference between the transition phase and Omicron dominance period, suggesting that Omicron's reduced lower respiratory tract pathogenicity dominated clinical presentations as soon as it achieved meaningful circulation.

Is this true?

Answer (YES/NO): NO